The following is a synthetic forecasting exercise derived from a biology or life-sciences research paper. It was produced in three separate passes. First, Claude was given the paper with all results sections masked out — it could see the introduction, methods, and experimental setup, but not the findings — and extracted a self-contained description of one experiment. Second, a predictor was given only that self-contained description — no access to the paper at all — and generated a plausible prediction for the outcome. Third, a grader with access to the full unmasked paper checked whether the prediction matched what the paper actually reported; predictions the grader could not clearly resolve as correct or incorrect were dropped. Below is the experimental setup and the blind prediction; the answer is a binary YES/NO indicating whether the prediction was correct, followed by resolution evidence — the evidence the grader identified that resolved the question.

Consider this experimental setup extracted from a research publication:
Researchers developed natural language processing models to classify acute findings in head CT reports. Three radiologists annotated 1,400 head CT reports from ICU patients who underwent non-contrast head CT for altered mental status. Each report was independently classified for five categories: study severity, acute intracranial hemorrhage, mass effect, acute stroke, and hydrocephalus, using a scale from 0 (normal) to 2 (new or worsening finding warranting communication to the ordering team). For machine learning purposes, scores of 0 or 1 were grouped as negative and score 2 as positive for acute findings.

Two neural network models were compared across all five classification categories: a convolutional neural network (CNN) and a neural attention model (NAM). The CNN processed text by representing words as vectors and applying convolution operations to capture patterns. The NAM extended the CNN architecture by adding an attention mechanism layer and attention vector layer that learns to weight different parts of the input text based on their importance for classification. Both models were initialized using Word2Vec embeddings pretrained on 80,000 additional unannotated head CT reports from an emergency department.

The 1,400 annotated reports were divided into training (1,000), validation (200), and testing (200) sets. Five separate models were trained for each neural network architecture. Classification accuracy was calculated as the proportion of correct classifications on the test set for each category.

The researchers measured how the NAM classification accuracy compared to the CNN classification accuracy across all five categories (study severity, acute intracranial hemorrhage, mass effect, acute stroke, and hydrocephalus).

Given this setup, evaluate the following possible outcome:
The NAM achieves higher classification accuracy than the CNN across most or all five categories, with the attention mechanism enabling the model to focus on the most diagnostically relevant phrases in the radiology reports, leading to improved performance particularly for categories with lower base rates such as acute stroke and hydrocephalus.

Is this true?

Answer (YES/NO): NO